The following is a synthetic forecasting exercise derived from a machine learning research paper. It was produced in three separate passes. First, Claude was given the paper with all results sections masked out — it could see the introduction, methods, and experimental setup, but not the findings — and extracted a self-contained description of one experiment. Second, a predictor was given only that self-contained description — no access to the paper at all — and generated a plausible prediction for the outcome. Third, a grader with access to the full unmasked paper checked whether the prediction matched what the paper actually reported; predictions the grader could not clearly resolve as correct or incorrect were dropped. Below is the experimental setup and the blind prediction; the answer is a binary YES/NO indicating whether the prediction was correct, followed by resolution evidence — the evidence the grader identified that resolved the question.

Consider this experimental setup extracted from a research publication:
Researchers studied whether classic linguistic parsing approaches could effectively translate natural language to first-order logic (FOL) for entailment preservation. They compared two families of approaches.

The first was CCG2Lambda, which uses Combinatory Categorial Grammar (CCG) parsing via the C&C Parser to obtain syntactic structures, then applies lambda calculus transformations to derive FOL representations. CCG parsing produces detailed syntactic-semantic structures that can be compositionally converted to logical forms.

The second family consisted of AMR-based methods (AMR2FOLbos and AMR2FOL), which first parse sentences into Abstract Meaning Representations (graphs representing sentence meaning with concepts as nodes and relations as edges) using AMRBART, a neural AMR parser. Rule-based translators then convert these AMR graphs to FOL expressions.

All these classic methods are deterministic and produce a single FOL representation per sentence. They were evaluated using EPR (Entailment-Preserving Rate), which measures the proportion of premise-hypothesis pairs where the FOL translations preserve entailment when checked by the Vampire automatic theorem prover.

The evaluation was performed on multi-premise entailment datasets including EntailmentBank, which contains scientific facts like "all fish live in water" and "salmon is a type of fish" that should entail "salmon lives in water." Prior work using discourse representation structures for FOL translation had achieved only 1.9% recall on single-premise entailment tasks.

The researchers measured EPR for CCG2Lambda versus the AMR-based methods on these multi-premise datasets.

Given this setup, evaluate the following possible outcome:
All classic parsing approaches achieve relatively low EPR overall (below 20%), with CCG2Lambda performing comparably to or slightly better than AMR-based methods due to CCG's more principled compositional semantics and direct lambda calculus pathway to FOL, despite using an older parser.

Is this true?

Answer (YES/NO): YES